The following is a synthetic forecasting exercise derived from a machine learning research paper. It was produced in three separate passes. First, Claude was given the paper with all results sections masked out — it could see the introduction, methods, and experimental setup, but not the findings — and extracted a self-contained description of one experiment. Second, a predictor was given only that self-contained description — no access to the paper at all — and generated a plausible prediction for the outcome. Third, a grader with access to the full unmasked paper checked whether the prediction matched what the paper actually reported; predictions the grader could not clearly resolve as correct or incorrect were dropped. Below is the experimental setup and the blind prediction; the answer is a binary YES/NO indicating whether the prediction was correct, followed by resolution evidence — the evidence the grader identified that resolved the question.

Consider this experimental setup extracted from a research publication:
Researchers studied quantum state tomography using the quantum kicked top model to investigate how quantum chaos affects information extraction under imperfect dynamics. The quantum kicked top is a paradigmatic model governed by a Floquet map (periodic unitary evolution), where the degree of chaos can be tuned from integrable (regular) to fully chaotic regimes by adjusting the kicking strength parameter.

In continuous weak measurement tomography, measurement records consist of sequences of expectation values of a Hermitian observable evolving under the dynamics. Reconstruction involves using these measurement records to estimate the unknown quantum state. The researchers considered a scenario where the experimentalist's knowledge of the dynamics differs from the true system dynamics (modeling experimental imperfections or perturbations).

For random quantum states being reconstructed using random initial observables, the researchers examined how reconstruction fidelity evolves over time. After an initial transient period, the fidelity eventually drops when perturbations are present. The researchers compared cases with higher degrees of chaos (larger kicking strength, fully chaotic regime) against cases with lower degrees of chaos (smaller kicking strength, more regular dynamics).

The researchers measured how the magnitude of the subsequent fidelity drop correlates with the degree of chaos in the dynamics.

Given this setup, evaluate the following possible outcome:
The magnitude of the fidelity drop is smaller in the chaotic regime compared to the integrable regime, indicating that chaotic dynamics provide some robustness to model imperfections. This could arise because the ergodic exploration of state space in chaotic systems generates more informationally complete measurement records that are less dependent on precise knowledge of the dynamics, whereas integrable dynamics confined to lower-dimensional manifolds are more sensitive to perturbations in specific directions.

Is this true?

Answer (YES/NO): YES